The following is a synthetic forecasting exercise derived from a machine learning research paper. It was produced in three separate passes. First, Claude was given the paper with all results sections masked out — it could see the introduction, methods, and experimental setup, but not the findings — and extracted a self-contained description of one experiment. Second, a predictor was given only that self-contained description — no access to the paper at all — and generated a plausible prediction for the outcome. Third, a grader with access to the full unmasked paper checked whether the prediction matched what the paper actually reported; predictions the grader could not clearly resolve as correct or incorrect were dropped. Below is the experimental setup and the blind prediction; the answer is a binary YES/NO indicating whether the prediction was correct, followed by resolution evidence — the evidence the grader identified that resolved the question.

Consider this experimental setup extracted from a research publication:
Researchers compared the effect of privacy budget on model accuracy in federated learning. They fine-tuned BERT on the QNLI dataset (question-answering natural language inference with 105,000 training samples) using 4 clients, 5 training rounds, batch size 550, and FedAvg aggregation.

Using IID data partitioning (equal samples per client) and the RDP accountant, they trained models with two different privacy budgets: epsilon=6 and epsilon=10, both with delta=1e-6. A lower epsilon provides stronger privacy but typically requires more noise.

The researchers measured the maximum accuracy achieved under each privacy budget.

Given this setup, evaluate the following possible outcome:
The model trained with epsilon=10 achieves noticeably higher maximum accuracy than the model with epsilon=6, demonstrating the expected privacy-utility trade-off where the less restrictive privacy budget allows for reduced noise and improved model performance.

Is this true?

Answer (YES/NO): NO